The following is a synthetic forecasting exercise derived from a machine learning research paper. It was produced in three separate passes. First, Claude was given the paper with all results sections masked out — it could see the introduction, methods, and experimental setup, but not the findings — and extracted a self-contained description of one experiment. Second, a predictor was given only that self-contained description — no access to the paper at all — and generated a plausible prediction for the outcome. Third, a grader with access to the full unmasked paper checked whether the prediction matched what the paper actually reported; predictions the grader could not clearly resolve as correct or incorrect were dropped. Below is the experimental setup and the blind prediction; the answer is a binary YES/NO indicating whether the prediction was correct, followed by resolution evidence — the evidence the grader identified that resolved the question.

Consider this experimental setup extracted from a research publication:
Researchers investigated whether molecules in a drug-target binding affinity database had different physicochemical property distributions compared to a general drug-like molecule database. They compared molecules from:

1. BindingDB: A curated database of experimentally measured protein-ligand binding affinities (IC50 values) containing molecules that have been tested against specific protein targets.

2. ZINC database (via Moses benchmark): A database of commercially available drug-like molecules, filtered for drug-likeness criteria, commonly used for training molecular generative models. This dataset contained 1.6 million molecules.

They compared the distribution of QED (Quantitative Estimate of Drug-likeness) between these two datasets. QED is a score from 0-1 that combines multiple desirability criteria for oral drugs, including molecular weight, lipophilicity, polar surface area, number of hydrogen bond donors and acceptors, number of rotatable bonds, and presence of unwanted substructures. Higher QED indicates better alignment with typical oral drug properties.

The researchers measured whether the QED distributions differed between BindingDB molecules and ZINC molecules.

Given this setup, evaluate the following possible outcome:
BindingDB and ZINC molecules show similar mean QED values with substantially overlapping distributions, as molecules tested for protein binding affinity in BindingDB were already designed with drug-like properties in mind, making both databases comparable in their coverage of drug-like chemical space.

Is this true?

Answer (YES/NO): NO